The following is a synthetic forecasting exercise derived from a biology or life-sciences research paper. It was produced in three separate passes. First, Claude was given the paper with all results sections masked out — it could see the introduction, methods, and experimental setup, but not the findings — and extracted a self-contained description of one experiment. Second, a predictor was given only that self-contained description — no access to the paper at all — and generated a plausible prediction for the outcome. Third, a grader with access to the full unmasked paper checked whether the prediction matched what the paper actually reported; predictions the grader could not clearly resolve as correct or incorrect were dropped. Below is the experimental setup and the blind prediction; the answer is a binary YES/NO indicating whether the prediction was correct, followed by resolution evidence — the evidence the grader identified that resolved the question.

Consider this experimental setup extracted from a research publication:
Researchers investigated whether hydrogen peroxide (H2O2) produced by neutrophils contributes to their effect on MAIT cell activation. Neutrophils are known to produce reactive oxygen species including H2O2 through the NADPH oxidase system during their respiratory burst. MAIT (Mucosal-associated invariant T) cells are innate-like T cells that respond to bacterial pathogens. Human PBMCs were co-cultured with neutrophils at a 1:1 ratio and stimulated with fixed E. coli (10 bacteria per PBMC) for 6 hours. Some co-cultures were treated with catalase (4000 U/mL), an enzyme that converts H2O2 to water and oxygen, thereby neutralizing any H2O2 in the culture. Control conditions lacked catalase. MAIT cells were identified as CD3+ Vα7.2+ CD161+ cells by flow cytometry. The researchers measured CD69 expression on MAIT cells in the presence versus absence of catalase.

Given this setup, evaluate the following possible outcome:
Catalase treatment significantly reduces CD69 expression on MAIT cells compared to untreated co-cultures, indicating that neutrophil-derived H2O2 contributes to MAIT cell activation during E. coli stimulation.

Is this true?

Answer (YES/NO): NO